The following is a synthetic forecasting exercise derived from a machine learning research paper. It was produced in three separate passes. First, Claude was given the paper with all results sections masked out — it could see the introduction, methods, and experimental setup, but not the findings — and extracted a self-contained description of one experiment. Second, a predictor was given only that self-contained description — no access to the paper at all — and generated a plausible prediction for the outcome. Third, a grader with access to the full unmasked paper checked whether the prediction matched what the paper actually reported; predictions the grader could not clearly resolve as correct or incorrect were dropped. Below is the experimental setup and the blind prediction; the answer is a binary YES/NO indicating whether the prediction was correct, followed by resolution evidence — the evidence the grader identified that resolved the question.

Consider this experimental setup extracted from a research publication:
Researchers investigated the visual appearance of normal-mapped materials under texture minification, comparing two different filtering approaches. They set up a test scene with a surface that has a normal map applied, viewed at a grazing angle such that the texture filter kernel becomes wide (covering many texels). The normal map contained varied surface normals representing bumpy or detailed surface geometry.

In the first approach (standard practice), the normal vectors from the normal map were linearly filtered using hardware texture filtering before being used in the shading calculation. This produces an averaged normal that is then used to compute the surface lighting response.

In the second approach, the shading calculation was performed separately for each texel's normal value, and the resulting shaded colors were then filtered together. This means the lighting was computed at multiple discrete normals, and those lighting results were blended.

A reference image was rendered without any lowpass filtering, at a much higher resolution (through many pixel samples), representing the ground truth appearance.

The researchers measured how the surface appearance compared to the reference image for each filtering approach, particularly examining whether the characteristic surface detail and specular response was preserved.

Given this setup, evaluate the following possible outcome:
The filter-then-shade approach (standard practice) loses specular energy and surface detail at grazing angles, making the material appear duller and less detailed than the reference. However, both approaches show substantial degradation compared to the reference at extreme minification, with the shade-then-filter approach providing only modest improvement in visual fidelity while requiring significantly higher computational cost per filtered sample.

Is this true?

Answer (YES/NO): NO